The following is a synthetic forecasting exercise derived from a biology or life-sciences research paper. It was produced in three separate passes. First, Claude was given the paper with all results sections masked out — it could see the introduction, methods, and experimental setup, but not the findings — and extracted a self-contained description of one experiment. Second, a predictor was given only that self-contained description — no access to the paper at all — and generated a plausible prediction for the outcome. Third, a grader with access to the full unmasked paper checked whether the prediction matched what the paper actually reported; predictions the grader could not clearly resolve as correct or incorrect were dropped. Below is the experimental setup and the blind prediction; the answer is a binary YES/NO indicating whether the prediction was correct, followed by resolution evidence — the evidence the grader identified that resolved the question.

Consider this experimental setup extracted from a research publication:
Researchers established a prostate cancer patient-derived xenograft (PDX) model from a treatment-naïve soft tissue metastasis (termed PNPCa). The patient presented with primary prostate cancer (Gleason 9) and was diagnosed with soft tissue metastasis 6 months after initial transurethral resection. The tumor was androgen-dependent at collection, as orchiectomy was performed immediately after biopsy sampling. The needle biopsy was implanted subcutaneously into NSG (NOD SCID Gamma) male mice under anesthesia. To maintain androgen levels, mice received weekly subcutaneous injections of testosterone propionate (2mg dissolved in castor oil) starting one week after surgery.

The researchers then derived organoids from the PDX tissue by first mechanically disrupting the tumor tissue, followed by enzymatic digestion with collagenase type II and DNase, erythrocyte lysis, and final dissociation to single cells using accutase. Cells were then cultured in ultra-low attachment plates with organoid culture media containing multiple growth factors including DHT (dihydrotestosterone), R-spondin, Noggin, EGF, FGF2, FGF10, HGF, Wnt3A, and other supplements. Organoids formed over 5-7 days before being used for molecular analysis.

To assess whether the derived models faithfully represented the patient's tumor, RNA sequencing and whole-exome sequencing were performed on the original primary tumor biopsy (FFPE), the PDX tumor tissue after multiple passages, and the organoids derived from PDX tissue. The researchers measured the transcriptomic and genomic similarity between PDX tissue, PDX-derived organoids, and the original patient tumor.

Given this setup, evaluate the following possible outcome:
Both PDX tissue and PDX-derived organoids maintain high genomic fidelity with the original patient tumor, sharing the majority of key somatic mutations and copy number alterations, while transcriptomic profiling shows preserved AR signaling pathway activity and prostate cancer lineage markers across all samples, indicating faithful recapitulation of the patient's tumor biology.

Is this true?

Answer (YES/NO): YES